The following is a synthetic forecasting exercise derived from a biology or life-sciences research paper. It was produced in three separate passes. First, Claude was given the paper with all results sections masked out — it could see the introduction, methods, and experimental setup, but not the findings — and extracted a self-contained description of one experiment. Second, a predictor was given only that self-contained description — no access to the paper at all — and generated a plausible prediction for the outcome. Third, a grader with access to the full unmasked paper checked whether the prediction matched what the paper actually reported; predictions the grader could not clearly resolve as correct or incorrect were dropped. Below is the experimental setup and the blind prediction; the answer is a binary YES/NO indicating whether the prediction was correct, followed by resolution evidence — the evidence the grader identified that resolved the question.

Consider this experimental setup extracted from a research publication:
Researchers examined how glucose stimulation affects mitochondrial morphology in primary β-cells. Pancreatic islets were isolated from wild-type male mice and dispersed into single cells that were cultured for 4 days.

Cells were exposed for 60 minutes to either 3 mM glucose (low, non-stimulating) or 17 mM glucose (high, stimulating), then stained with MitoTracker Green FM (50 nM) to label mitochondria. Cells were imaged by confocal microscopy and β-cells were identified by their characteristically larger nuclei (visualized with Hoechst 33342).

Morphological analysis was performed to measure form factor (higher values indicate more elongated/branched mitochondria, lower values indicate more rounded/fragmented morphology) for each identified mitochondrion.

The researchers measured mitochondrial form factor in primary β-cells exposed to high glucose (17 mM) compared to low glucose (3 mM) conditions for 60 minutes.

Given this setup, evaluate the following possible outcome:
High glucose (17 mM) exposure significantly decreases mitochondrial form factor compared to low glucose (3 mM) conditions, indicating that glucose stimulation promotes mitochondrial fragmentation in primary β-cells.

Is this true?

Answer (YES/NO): YES